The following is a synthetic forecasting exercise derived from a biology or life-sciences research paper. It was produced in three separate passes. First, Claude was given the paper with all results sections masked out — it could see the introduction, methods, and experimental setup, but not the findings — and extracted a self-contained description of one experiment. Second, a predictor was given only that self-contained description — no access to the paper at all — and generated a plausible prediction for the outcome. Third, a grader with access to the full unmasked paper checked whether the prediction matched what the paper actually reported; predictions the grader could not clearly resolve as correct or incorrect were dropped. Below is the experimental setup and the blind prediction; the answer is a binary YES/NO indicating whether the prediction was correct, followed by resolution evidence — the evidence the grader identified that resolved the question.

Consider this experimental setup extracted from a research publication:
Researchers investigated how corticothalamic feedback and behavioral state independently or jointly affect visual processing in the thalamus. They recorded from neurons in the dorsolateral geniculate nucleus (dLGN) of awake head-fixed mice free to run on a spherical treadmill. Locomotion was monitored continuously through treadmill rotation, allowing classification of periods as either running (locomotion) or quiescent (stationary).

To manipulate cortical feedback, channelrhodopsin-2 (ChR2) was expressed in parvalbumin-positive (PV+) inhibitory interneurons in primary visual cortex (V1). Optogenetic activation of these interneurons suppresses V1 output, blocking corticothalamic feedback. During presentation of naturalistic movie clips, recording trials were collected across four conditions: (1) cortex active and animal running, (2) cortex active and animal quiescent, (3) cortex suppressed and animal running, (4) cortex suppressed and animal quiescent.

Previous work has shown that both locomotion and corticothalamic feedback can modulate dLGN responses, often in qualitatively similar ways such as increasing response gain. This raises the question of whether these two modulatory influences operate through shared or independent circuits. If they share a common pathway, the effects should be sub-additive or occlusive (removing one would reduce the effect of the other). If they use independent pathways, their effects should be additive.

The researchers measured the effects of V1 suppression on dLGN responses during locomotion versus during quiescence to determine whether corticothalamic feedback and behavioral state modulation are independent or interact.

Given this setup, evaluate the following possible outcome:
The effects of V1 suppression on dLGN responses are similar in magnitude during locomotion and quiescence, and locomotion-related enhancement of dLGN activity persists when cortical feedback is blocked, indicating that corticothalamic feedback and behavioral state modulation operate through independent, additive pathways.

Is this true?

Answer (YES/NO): NO